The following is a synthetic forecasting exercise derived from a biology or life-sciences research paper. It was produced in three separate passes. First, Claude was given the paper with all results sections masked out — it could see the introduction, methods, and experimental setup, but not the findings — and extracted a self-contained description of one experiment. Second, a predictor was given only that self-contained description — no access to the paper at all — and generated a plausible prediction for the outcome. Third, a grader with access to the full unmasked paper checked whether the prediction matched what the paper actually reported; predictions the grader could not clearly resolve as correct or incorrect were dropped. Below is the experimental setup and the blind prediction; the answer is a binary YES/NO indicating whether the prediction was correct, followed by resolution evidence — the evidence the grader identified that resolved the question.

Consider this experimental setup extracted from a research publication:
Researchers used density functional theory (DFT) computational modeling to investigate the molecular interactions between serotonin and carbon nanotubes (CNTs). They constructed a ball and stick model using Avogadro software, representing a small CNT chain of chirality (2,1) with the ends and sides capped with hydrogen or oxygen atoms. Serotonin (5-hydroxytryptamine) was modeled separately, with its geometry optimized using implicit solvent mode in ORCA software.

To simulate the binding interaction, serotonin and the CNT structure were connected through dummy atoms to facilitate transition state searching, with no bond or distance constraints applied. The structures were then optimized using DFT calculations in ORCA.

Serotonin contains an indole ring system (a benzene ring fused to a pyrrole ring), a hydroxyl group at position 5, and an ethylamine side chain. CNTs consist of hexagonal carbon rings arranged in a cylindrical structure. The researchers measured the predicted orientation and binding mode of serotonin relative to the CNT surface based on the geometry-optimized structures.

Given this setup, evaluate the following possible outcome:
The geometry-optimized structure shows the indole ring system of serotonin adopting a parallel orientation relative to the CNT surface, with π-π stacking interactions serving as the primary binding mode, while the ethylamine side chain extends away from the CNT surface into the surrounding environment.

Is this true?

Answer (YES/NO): NO